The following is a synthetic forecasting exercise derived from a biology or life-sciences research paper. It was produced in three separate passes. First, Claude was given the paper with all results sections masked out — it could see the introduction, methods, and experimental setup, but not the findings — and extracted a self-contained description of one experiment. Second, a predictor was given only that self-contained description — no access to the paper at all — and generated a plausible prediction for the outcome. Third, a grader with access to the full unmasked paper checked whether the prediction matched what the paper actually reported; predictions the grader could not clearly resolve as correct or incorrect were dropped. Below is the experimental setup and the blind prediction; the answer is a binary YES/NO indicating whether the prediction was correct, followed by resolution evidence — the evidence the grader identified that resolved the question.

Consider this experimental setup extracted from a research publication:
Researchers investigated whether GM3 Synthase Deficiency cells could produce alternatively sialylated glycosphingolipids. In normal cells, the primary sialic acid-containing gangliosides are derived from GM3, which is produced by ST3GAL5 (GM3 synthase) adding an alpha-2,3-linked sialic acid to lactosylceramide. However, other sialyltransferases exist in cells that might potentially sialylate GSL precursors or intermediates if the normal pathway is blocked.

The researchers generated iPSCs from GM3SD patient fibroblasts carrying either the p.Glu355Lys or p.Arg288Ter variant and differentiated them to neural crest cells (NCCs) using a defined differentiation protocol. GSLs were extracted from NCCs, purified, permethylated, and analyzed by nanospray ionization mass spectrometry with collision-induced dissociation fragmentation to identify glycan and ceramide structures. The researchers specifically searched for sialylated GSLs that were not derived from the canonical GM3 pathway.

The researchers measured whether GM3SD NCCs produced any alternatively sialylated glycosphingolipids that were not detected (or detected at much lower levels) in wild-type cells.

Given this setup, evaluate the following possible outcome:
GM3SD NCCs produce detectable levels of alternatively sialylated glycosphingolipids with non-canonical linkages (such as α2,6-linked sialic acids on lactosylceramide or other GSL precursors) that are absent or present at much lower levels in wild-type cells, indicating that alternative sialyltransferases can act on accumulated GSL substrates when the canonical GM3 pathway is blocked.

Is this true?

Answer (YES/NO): YES